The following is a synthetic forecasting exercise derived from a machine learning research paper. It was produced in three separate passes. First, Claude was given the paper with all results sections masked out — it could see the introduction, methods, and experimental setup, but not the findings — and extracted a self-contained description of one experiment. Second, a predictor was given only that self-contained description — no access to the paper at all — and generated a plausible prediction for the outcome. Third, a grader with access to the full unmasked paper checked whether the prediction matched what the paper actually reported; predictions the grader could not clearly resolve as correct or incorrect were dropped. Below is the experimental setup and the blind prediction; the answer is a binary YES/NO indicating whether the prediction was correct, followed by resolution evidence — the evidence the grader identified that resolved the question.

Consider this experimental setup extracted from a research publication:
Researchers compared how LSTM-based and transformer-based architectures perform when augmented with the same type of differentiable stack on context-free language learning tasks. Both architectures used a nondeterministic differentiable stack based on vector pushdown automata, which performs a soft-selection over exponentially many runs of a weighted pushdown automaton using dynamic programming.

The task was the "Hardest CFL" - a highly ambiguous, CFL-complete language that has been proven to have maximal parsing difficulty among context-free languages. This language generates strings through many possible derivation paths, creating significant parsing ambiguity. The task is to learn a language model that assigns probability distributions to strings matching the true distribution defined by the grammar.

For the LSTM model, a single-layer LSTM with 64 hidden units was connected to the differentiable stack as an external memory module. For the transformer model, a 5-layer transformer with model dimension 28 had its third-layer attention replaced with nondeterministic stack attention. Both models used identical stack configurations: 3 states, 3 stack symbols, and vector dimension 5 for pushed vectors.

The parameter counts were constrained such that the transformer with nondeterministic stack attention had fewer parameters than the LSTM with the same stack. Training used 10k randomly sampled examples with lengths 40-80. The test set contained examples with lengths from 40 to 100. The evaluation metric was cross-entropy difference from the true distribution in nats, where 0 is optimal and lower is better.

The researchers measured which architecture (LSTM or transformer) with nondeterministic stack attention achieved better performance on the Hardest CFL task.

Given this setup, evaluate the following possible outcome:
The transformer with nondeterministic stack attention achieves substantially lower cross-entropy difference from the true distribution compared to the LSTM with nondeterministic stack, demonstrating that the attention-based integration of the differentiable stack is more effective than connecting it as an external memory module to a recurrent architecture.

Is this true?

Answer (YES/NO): NO